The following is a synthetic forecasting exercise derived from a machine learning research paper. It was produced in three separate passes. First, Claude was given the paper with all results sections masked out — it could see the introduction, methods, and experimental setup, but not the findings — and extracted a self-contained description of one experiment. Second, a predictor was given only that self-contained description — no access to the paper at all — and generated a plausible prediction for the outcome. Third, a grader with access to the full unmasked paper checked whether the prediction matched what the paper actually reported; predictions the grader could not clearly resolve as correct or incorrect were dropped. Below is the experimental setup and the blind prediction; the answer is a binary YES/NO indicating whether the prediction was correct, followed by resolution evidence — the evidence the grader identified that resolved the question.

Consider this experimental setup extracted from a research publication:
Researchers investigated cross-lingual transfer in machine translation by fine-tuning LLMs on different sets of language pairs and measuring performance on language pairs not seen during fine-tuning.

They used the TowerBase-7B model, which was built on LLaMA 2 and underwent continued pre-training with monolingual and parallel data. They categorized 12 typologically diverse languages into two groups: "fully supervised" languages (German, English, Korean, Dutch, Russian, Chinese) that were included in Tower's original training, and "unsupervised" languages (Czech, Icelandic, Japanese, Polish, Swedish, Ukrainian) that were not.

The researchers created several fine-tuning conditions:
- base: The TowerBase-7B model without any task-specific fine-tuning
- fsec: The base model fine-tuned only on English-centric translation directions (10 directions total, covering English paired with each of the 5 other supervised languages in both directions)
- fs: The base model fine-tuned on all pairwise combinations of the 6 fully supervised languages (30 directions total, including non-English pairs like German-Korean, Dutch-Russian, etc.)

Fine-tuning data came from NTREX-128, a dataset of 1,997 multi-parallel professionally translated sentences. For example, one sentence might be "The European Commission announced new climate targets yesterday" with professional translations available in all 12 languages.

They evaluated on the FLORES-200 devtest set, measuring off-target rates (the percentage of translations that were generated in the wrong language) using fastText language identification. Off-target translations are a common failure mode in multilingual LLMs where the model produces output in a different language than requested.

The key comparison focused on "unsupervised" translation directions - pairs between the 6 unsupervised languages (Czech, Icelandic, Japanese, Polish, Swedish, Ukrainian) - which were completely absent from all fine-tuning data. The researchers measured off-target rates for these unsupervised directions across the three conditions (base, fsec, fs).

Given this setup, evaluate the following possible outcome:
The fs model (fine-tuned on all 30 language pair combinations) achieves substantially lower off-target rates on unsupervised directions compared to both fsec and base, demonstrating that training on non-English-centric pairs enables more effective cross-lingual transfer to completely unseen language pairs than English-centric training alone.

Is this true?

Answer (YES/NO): YES